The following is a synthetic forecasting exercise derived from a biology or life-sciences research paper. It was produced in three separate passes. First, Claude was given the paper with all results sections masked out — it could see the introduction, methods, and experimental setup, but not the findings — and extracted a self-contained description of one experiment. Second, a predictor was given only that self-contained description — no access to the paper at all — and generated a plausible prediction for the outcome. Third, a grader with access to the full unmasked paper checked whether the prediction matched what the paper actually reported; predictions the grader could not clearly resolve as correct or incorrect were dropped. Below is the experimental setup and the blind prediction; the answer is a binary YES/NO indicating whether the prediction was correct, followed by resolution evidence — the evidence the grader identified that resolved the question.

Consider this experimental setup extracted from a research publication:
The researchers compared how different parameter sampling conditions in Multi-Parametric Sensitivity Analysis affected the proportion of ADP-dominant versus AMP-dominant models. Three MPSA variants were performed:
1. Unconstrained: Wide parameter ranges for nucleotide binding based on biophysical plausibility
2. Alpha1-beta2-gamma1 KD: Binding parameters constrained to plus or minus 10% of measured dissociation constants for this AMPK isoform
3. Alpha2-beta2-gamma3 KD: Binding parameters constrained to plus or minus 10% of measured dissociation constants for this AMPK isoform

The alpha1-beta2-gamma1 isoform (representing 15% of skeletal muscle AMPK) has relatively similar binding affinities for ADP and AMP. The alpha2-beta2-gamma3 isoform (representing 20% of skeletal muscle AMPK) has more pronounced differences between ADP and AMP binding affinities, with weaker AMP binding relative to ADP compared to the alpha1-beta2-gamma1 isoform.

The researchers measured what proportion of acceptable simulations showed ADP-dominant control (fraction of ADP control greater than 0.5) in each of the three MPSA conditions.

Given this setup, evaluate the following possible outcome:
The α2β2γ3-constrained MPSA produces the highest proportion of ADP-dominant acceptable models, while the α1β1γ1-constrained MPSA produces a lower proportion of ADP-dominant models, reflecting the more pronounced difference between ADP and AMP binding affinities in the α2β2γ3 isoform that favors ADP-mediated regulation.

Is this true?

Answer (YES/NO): NO